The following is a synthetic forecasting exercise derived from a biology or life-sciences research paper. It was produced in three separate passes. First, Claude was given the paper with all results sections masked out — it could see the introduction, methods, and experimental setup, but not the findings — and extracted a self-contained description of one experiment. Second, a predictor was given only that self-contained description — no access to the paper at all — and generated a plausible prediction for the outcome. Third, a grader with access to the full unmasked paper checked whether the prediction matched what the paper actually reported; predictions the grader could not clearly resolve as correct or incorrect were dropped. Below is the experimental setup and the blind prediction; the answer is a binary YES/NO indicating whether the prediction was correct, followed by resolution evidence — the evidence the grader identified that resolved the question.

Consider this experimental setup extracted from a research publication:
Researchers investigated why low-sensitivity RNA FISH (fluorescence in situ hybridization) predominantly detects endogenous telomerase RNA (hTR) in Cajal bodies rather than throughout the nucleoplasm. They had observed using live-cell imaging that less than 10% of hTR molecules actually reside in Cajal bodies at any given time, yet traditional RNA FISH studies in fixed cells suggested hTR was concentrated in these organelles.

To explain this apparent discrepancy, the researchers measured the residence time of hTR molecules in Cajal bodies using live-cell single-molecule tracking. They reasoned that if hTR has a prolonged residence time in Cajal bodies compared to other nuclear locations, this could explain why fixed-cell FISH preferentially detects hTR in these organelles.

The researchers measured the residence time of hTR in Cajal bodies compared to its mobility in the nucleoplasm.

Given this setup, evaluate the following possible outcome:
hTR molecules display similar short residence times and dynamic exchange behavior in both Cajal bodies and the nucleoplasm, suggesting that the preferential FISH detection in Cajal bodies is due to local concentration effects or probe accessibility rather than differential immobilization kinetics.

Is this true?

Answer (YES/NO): NO